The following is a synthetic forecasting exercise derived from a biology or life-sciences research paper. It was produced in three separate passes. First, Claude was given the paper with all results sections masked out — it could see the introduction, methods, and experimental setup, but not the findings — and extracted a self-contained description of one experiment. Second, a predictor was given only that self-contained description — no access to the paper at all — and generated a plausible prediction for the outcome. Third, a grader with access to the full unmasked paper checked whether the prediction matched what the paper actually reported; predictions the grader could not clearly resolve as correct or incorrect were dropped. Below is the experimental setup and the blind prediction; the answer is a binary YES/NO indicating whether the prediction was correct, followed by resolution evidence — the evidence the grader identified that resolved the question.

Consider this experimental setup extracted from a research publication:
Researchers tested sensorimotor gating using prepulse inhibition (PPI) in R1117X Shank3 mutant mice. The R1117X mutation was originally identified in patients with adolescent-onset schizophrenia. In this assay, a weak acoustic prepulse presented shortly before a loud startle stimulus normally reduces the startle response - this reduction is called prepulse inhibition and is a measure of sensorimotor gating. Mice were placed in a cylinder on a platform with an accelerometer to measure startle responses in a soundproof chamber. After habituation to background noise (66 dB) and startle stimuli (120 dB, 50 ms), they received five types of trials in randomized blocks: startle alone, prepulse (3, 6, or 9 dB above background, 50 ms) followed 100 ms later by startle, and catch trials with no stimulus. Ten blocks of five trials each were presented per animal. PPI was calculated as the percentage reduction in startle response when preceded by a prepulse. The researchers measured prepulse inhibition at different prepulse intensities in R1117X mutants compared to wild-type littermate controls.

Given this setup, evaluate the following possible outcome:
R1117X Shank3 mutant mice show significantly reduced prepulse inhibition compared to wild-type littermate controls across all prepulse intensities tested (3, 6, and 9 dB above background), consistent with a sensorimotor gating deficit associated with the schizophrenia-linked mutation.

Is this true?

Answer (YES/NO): YES